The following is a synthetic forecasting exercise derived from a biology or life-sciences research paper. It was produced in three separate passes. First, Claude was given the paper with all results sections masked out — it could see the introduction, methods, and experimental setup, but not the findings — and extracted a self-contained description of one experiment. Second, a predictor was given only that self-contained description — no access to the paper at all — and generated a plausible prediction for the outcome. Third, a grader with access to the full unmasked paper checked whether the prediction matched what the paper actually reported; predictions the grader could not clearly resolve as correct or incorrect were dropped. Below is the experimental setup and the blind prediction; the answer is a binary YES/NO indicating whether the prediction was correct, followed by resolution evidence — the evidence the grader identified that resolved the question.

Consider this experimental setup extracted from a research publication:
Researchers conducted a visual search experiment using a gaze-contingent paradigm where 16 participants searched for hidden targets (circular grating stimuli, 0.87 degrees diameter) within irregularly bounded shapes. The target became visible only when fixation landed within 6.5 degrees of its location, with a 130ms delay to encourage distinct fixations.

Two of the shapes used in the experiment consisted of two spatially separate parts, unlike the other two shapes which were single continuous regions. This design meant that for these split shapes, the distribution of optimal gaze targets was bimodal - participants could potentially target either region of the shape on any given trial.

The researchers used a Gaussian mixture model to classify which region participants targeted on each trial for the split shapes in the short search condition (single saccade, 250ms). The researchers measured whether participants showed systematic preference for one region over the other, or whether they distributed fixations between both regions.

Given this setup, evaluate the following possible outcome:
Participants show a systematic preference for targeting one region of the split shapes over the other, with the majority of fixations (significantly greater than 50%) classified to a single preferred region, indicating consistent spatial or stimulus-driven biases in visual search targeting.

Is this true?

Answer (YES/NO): YES